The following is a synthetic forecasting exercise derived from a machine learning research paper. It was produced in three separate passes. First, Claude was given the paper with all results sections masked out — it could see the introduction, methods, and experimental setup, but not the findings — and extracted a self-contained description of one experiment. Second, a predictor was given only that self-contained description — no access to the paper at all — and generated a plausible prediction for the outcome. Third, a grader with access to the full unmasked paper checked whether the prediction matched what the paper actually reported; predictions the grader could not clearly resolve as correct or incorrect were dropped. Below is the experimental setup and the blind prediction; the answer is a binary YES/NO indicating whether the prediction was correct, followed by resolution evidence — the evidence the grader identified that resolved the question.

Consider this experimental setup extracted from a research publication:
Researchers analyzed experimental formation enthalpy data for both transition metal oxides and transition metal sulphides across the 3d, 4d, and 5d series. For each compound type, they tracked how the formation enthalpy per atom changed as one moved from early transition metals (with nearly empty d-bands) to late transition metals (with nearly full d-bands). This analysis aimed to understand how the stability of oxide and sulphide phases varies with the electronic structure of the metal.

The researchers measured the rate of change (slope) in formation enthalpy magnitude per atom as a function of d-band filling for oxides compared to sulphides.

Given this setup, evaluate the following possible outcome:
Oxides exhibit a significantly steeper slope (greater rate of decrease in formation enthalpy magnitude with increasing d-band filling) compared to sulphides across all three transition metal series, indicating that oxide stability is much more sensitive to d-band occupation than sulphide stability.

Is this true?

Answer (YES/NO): YES